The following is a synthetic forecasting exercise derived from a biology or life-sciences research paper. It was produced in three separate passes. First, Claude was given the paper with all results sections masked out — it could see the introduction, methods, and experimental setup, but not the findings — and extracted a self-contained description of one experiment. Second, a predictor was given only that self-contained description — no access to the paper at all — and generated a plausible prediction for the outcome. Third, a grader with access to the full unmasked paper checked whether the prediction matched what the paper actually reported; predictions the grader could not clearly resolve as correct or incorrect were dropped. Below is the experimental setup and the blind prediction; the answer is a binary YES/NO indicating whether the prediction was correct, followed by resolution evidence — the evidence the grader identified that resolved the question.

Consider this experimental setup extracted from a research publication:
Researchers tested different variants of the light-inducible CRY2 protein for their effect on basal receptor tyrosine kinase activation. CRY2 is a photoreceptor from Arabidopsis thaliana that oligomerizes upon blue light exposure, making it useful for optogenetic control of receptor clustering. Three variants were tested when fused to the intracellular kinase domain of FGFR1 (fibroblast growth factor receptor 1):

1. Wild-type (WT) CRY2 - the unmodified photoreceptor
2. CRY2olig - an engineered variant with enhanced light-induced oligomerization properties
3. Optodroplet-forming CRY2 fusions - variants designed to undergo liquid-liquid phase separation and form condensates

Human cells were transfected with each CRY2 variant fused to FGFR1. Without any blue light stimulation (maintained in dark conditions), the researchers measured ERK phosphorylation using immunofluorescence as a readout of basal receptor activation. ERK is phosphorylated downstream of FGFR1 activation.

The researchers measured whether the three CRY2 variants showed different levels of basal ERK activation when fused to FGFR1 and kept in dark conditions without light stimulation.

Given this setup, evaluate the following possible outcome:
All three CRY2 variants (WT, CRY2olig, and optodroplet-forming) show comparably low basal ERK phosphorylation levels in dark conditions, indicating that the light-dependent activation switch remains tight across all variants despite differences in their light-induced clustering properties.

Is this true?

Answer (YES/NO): NO